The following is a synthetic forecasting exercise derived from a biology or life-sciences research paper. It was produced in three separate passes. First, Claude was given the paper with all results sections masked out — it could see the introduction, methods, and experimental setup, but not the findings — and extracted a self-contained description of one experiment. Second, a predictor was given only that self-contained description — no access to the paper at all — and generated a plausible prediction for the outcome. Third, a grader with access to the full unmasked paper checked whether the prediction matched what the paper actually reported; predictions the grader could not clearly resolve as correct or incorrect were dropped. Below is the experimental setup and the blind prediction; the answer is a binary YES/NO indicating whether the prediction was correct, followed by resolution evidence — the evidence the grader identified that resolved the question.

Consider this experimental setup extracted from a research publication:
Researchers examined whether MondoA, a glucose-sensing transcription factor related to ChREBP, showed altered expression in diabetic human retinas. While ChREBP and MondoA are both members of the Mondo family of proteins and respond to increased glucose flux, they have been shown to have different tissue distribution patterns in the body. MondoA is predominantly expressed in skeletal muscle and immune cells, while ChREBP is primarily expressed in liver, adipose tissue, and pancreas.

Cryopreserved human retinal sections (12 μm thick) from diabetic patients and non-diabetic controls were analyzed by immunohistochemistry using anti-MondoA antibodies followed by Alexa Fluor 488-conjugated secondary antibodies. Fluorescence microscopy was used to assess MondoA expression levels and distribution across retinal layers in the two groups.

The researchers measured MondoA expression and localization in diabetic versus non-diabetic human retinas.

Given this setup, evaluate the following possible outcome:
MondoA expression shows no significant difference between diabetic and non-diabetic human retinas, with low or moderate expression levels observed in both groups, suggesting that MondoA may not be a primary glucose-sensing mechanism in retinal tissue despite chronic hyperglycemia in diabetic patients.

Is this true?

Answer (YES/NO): NO